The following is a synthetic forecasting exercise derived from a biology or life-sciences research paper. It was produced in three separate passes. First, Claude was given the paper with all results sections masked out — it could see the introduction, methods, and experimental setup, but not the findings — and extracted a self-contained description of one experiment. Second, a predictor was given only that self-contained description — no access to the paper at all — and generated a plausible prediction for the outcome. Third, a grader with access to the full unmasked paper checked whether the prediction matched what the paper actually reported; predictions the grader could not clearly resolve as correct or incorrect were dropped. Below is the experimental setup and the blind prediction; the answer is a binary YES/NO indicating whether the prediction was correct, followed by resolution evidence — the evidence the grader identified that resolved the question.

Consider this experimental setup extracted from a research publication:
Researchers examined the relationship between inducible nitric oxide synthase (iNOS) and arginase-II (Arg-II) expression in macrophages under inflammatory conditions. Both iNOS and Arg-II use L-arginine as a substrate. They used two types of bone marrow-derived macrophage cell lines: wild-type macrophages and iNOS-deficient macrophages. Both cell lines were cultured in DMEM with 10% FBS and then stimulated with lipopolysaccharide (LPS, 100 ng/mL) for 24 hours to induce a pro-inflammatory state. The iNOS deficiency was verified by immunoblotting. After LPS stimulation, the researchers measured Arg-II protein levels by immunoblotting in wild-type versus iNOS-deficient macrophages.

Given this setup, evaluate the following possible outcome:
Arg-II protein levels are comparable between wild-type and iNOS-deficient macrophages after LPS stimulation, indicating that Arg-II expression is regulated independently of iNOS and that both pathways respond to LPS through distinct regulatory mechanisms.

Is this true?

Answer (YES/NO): NO